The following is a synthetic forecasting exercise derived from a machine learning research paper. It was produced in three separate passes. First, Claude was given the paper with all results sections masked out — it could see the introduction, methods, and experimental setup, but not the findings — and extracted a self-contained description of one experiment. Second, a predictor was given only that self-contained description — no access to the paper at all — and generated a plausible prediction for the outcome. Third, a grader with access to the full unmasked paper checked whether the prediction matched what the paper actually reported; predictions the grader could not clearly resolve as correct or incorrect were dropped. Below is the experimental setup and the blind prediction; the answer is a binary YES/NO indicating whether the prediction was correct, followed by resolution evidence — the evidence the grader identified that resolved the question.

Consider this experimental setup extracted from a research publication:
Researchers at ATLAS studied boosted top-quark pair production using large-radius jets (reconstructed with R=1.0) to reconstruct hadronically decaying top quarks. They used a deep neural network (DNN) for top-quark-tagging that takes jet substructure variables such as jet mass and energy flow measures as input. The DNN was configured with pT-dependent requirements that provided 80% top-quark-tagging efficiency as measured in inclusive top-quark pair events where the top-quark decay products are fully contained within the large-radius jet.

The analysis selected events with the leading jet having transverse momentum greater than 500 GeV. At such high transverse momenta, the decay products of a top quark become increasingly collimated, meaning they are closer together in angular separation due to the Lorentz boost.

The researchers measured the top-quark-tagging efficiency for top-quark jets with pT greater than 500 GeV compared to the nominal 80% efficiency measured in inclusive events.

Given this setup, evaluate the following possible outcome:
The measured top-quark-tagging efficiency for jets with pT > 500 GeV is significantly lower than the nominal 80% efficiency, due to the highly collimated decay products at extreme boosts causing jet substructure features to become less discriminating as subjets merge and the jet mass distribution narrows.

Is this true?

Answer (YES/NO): YES